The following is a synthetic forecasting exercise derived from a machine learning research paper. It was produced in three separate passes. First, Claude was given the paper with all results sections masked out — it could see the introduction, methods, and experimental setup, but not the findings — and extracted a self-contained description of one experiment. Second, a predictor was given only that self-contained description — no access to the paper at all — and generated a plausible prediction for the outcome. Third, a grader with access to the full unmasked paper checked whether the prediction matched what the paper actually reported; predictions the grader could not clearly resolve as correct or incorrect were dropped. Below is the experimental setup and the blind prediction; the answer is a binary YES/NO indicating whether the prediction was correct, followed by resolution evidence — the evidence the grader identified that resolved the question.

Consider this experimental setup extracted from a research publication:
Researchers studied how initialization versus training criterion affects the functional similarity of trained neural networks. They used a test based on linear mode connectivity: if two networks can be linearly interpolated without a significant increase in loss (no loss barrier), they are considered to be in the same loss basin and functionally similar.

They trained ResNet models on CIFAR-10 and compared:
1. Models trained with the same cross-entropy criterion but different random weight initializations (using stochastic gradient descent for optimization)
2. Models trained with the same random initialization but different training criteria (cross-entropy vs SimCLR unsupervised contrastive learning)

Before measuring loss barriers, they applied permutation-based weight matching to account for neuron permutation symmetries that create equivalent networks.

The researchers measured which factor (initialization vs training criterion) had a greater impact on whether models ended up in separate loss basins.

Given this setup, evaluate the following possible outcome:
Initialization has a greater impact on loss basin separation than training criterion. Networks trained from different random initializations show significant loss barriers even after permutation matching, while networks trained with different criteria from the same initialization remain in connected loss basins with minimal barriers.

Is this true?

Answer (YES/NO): NO